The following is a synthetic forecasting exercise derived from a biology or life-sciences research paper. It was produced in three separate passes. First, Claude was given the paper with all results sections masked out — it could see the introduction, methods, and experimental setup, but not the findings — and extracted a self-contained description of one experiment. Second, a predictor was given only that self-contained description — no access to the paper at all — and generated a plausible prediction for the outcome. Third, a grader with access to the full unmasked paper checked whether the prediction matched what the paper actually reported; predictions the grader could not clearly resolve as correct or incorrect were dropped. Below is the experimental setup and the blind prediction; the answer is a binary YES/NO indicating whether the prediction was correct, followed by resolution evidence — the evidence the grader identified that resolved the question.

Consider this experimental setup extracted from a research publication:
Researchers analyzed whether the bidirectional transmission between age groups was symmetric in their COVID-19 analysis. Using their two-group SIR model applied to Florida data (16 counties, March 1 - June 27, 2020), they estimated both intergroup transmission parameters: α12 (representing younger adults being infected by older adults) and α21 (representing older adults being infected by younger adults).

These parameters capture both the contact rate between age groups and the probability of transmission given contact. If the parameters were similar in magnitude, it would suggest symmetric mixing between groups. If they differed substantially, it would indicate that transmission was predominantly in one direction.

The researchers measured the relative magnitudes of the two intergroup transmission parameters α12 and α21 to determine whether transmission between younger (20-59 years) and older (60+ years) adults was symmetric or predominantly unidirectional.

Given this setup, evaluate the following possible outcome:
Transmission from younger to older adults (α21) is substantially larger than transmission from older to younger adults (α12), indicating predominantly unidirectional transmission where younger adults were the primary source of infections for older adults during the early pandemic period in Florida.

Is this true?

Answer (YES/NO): YES